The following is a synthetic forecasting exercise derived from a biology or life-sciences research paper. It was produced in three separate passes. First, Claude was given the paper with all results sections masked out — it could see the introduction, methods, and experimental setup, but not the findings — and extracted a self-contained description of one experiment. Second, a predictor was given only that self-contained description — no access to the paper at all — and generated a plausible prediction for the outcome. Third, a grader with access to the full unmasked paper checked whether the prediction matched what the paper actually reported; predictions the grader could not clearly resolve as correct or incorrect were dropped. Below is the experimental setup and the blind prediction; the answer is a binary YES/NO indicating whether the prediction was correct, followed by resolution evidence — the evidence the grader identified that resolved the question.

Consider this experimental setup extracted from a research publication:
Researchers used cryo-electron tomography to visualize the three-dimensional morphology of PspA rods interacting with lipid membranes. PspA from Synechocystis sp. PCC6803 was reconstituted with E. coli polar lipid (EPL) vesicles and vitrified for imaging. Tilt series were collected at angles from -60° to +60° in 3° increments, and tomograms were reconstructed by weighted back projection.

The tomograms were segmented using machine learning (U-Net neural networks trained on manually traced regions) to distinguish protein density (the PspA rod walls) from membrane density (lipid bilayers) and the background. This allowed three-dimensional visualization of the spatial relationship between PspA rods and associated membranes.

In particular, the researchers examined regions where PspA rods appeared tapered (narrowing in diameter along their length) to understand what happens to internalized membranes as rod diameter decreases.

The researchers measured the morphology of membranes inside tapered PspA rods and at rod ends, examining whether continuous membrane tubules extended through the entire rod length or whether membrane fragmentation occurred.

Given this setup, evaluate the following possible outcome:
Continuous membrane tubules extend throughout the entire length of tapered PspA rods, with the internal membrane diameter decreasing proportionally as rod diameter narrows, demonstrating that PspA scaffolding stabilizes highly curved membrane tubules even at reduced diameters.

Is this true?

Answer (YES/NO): NO